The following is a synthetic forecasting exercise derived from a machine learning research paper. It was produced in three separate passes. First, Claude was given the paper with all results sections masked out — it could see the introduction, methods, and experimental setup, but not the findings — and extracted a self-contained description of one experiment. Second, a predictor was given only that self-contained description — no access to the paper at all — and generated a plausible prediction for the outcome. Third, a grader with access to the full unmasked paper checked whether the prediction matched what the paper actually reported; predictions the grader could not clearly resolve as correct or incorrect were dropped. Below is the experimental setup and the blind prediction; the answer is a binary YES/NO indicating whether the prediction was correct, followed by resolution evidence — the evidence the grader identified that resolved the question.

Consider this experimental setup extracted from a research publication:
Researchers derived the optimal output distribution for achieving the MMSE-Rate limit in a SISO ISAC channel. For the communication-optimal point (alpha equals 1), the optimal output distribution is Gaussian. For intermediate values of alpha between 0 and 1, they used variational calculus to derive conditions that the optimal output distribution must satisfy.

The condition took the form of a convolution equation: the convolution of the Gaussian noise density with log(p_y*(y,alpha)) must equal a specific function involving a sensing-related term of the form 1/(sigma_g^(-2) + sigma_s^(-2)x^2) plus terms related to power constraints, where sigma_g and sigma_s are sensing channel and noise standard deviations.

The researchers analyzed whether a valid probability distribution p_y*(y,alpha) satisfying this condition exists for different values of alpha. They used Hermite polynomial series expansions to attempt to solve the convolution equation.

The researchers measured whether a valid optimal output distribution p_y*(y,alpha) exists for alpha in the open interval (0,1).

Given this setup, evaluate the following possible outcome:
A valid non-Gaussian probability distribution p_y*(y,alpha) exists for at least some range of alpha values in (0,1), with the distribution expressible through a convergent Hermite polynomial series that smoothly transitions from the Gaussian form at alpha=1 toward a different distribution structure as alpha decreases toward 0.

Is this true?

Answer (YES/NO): NO